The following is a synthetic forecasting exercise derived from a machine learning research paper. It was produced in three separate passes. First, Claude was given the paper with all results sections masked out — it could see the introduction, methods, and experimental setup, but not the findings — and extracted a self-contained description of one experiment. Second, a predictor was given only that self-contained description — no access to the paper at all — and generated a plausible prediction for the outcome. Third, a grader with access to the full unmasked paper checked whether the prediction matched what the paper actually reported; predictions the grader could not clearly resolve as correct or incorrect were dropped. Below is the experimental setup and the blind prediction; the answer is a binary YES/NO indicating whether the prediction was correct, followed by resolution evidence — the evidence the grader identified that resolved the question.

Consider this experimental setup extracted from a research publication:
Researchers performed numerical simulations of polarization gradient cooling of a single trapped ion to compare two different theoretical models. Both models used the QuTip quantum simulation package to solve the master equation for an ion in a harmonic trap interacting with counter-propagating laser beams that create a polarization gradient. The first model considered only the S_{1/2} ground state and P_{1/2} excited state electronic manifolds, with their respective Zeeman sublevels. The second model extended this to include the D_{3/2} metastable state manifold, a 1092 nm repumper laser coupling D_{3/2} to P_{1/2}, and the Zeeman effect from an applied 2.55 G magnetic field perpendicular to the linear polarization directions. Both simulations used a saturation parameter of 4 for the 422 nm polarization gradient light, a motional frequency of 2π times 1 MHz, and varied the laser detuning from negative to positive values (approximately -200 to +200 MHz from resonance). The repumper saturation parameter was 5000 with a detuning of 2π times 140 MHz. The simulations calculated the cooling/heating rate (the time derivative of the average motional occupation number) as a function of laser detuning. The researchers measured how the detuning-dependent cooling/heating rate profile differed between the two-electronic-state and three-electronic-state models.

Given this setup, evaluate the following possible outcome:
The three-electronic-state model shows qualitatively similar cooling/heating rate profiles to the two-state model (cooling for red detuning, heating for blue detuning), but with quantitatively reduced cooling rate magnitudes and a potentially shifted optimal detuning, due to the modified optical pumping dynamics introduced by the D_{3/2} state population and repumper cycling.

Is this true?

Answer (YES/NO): NO